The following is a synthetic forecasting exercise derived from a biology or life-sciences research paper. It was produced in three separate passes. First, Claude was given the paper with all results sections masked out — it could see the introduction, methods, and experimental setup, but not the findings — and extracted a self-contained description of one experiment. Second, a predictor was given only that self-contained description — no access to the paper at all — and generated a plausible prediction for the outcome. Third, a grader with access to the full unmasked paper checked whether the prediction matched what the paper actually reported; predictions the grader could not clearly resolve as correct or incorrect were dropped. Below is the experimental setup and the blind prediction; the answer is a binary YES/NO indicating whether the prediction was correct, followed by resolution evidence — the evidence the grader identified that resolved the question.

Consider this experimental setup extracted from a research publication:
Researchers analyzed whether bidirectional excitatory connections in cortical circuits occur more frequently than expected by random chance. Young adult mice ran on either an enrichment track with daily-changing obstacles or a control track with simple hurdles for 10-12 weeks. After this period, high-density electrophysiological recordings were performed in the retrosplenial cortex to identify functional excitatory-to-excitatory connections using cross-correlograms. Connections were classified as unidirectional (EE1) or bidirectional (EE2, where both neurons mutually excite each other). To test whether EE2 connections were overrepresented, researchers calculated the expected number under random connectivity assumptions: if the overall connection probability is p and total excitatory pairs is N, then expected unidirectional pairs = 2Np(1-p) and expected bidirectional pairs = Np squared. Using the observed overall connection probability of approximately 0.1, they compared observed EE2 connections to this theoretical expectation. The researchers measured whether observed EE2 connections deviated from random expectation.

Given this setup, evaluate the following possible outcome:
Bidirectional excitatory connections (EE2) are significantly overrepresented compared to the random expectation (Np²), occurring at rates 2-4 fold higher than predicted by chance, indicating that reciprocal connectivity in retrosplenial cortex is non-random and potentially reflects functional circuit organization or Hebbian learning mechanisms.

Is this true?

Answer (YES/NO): YES